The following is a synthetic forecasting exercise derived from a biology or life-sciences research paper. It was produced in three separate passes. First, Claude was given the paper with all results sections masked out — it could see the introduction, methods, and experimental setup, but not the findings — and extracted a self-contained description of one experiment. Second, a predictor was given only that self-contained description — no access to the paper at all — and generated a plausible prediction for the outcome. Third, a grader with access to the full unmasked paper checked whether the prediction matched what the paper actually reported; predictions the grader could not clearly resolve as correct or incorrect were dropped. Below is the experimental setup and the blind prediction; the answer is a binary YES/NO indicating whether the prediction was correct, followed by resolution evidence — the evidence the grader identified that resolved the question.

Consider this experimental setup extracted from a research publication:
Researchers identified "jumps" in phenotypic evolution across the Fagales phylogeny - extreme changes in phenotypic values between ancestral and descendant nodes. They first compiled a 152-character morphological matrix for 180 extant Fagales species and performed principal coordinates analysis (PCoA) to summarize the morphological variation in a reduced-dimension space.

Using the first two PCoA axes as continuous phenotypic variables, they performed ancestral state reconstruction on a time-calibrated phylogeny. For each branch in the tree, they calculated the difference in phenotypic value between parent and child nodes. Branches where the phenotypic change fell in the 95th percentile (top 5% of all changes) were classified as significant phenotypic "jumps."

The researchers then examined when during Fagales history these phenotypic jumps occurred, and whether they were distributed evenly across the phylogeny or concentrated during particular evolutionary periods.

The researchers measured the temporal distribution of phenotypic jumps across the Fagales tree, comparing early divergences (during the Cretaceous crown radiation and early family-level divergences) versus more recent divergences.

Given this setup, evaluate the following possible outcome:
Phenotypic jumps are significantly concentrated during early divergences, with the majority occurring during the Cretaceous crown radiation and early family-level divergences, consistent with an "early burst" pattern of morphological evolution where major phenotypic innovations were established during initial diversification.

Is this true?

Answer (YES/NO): YES